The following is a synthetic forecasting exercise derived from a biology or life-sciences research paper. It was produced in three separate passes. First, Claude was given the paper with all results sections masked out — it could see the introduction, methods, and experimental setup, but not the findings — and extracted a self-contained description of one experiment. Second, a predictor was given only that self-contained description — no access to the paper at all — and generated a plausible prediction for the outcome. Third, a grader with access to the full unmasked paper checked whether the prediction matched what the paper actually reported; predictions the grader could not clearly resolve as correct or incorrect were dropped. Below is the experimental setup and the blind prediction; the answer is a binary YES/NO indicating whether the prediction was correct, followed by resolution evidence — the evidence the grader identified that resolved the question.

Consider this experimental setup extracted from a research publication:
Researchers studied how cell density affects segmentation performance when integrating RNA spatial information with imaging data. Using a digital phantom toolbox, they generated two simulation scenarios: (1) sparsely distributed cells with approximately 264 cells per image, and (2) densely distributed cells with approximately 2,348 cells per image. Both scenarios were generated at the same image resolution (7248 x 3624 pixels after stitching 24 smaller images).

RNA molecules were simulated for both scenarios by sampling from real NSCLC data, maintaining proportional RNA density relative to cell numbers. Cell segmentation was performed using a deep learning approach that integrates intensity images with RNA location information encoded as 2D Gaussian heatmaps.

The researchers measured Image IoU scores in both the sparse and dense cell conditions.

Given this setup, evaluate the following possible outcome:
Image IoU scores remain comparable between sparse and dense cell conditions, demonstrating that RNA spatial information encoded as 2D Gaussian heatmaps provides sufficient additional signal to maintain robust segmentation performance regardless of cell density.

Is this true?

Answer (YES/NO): YES